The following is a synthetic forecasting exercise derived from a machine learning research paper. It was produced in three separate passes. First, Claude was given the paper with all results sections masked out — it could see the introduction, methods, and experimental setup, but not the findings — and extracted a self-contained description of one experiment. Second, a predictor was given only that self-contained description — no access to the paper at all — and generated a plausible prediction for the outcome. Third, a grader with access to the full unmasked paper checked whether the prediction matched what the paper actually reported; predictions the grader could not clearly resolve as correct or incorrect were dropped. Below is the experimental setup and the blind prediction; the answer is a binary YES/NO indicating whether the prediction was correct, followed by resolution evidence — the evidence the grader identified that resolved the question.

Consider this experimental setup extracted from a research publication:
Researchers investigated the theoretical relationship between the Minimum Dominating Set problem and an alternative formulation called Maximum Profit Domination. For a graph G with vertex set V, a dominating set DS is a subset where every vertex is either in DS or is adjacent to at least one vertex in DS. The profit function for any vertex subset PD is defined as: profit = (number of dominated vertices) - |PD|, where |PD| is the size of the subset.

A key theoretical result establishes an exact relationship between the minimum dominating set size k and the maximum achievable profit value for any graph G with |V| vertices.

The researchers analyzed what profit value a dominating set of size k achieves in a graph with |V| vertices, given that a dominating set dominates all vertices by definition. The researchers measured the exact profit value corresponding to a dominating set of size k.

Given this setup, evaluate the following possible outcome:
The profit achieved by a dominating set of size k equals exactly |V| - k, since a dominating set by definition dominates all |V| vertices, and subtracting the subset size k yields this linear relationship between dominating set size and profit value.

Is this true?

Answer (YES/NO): YES